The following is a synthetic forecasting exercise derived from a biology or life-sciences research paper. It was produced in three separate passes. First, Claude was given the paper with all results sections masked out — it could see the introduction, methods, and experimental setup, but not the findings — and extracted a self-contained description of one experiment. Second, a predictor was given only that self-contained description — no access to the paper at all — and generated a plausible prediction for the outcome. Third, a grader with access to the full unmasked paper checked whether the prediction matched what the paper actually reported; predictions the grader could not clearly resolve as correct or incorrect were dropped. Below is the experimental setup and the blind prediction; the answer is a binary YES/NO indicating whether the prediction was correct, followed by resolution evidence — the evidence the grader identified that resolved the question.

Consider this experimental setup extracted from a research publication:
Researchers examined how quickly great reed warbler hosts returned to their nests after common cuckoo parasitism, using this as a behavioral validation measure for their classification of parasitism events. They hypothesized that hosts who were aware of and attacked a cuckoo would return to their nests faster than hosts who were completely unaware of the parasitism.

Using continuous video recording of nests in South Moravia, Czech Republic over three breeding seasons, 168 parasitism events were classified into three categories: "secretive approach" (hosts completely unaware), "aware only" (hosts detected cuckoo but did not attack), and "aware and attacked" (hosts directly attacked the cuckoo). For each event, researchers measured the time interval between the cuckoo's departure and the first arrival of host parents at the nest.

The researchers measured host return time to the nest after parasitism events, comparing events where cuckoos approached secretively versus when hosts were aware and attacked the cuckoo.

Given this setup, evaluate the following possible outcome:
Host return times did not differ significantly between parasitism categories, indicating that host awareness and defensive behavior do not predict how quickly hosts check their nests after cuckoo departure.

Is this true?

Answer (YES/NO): NO